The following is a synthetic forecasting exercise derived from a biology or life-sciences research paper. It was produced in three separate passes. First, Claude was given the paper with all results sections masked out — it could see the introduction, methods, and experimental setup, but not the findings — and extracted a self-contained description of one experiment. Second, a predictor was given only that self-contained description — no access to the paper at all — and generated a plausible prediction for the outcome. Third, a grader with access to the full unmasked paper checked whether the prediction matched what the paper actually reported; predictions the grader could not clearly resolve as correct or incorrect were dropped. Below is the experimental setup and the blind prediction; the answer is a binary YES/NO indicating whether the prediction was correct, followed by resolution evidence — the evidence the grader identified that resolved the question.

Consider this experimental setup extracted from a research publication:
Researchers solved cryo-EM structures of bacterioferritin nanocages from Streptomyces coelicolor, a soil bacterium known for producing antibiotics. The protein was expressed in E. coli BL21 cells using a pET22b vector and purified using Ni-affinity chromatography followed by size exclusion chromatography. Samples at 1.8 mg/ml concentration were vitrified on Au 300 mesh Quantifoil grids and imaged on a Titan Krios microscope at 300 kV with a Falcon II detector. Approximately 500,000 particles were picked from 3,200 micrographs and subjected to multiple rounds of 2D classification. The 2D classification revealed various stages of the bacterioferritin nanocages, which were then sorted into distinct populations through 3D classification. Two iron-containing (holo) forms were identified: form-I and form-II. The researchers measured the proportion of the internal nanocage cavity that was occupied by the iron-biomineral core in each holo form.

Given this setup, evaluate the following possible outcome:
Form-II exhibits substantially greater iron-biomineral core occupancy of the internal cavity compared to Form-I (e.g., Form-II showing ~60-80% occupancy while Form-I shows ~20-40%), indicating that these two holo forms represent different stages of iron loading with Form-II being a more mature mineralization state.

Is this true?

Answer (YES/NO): NO